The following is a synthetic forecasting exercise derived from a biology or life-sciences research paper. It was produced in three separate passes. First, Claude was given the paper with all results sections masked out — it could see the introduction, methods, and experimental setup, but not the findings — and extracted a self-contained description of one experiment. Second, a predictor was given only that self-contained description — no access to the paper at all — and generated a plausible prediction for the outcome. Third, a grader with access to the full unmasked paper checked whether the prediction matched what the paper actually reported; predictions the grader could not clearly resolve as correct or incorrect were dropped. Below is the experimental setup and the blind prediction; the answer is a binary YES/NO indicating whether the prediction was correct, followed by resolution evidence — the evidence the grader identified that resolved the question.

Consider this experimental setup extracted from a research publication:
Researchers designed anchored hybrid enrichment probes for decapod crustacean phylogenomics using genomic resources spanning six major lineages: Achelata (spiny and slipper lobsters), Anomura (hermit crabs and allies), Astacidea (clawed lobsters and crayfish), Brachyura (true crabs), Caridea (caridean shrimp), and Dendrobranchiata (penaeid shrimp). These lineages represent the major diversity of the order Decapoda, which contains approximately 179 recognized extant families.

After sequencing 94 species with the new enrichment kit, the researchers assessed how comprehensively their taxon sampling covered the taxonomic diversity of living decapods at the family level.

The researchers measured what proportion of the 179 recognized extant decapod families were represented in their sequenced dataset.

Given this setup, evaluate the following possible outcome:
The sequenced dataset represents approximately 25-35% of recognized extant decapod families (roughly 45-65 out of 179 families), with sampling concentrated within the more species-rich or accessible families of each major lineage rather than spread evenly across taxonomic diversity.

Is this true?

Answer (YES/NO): YES